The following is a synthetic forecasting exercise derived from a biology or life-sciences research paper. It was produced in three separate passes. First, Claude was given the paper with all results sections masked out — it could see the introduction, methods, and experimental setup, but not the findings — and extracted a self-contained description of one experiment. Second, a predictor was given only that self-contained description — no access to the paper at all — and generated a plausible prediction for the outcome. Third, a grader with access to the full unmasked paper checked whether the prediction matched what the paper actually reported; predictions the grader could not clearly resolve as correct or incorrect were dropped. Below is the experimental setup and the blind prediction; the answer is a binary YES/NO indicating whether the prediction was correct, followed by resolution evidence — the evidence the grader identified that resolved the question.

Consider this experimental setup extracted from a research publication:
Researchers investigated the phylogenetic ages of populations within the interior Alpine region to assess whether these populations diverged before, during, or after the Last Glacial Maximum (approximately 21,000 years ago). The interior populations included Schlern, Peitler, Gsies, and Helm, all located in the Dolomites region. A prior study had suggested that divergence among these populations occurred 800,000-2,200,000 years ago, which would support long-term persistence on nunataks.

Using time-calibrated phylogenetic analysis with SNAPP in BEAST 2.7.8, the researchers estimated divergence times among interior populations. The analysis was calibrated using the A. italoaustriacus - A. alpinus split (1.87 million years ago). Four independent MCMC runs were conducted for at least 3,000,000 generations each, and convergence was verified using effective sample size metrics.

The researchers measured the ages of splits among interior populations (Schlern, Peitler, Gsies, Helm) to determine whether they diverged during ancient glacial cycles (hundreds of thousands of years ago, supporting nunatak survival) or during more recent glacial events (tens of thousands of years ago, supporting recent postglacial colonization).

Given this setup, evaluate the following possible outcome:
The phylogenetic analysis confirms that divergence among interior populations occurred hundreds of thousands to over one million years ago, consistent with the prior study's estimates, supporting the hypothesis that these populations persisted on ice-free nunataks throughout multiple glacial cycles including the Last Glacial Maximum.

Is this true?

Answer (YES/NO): NO